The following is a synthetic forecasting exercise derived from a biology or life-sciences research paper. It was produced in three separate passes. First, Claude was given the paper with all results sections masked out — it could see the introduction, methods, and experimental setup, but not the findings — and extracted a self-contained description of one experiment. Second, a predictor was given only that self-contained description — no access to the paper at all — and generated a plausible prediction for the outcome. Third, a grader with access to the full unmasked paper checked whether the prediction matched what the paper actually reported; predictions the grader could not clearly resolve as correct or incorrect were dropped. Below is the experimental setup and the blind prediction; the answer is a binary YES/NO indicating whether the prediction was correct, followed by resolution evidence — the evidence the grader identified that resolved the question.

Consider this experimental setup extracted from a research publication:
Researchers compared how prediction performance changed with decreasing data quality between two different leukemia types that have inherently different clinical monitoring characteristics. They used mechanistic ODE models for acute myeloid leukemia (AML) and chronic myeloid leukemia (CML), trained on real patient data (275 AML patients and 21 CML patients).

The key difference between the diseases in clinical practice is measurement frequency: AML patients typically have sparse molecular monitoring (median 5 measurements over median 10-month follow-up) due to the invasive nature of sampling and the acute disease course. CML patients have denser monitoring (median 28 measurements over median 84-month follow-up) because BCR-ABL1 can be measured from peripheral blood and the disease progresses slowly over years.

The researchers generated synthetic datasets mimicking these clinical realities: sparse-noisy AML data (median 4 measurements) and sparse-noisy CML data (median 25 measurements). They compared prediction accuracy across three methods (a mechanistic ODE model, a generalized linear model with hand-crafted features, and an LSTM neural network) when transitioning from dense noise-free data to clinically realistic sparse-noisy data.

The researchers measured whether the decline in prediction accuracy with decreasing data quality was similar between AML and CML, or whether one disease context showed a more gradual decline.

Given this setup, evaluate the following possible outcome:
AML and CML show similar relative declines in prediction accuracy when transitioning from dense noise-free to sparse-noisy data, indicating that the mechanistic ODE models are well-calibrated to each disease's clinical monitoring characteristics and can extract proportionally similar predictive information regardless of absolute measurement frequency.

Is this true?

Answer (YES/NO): NO